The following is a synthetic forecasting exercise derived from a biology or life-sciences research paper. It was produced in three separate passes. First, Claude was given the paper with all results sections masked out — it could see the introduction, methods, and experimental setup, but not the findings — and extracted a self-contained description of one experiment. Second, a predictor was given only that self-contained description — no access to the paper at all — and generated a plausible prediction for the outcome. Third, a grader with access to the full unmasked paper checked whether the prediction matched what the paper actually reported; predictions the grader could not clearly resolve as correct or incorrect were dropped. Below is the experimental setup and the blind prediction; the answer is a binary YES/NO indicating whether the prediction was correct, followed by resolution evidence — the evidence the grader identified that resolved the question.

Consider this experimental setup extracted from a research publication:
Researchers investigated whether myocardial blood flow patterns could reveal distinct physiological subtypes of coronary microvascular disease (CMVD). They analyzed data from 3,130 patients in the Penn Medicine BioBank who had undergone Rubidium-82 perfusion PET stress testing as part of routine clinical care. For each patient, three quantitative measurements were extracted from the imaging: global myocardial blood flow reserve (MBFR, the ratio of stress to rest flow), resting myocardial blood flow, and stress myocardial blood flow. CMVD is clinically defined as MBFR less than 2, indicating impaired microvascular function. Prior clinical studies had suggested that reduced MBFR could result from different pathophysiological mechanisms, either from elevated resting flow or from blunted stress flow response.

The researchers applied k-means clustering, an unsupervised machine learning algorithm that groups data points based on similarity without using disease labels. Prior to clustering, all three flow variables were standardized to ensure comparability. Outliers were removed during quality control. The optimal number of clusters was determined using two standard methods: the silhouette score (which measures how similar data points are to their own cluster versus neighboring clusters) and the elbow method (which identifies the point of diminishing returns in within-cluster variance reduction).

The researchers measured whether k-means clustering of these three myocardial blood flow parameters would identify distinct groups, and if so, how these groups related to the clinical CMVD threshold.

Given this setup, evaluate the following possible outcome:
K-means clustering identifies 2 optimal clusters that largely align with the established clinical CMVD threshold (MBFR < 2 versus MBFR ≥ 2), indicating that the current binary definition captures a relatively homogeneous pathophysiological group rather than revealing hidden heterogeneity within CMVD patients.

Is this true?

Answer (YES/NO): NO